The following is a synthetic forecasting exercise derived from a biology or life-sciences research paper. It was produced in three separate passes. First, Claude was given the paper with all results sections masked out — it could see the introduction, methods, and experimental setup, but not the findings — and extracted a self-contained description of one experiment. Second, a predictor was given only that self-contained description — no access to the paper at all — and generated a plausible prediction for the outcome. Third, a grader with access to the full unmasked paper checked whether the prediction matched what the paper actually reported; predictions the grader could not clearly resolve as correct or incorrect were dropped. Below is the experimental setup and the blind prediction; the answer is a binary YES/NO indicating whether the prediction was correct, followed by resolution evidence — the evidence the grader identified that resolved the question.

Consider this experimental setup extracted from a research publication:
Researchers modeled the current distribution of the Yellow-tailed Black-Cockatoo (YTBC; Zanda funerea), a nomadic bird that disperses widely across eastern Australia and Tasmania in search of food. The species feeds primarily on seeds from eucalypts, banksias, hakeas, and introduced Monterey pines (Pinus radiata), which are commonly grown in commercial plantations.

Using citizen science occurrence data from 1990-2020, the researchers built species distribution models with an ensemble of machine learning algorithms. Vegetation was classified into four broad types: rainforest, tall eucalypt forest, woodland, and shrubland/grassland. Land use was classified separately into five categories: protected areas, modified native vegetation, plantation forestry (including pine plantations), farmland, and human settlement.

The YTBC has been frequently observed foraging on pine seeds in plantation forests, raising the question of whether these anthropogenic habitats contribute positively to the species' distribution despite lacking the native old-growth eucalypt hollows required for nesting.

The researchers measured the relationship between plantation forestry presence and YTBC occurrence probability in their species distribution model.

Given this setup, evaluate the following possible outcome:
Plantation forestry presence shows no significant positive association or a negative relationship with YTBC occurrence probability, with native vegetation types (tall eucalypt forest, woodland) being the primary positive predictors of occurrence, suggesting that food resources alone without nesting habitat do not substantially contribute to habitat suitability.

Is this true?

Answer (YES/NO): NO